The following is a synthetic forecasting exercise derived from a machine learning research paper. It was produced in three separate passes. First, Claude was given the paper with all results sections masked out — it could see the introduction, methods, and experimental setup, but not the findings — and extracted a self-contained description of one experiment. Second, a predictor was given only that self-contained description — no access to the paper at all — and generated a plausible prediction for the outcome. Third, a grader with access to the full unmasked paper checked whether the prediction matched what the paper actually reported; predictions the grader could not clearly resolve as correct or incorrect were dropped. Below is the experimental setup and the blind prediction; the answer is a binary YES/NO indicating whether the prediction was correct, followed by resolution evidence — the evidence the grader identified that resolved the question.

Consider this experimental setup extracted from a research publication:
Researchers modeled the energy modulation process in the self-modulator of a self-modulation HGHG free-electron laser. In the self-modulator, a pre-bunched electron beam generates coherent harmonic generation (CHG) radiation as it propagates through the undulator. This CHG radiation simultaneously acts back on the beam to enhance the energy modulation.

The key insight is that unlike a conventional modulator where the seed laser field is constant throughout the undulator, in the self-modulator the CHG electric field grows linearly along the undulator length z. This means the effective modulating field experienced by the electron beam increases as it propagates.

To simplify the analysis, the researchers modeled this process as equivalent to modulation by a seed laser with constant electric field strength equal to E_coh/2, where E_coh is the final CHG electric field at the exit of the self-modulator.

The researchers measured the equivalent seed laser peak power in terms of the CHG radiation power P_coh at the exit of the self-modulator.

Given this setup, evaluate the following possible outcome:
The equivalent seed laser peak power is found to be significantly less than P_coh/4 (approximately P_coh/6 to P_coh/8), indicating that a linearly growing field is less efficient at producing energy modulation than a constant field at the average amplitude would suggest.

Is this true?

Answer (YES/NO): NO